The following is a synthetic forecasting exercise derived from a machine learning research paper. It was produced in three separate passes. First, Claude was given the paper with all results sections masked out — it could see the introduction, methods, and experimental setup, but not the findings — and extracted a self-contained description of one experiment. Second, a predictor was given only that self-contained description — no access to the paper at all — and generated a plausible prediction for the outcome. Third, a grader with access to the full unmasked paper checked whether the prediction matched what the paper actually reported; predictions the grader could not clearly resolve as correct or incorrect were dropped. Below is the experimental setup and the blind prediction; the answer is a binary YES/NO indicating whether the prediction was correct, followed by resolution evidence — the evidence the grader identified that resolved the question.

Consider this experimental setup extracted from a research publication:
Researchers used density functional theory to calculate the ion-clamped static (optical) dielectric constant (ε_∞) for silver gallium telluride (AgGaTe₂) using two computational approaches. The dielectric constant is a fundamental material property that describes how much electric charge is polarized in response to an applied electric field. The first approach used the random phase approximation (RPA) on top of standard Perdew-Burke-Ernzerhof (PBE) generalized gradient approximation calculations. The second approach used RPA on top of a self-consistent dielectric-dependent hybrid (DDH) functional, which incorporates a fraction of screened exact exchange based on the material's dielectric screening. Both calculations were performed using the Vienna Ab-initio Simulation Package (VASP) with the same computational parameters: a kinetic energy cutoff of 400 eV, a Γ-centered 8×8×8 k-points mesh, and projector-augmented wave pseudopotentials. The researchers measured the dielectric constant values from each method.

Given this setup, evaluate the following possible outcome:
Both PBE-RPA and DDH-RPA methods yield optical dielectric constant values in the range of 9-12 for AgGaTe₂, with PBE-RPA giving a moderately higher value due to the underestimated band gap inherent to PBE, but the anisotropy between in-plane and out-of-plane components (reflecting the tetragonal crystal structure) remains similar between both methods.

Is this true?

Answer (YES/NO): NO